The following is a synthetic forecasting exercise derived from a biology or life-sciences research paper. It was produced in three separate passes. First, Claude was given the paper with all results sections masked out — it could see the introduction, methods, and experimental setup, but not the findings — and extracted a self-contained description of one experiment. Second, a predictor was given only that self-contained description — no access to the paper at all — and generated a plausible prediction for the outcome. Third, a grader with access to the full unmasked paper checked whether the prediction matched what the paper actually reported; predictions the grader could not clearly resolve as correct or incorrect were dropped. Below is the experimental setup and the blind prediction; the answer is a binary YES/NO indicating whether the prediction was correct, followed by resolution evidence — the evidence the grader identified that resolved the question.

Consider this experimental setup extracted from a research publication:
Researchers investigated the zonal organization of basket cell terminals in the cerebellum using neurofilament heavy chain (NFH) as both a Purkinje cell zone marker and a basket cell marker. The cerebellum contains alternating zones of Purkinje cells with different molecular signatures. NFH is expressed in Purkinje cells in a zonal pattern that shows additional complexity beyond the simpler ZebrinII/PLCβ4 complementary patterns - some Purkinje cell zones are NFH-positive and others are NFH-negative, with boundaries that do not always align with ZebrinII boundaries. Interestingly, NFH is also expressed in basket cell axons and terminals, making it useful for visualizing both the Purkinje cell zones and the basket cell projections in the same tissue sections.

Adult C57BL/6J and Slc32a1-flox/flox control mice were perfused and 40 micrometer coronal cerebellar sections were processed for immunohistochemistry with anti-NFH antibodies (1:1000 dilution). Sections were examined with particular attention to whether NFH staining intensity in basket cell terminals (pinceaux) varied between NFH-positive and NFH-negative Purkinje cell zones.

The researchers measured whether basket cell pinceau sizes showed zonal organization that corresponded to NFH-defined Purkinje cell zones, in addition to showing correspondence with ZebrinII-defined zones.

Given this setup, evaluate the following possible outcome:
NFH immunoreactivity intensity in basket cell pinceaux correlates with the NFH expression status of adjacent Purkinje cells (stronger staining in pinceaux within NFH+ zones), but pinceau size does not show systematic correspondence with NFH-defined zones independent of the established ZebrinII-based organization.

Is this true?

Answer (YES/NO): NO